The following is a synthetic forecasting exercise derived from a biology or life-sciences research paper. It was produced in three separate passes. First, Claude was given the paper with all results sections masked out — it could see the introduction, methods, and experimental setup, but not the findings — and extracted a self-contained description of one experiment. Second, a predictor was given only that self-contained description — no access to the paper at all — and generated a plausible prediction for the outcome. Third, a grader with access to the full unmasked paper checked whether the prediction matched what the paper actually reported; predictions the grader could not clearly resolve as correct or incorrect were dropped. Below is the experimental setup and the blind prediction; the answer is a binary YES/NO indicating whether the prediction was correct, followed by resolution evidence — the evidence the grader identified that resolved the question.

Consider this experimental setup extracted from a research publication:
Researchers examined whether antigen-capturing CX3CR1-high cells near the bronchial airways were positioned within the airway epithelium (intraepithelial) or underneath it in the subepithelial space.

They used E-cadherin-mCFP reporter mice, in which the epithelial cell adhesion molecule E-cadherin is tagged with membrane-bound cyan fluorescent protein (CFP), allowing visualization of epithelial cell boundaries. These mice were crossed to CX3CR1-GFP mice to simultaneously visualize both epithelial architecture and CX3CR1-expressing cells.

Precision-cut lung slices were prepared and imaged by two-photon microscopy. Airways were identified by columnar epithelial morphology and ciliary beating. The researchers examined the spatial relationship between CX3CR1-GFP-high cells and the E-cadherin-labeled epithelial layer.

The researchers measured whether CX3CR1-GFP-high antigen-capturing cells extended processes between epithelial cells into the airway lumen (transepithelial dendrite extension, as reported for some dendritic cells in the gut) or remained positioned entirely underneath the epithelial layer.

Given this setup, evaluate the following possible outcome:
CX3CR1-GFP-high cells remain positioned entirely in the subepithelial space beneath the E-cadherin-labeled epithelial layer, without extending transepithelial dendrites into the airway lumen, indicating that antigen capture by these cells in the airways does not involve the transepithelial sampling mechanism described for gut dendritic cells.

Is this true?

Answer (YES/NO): YES